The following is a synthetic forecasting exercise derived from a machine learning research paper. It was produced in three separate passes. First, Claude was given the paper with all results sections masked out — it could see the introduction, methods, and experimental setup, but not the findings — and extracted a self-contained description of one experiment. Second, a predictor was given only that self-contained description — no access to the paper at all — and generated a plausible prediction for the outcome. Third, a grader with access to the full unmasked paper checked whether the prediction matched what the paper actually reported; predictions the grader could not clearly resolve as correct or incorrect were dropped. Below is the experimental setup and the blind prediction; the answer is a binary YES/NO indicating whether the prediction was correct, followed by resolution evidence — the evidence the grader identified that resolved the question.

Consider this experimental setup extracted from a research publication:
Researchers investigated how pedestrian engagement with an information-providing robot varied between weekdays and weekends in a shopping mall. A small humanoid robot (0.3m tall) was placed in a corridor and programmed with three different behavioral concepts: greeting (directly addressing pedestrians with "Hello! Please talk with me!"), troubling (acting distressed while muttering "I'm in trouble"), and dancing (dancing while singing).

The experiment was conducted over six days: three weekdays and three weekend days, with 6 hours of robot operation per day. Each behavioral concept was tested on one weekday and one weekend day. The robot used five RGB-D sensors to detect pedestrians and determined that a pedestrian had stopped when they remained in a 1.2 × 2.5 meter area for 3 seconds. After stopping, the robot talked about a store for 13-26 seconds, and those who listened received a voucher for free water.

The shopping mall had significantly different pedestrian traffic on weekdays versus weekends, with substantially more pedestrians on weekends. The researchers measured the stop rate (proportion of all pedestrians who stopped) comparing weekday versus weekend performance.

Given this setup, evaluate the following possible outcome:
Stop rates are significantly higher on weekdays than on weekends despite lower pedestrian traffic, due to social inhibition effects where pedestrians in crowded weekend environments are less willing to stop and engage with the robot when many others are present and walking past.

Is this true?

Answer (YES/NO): NO